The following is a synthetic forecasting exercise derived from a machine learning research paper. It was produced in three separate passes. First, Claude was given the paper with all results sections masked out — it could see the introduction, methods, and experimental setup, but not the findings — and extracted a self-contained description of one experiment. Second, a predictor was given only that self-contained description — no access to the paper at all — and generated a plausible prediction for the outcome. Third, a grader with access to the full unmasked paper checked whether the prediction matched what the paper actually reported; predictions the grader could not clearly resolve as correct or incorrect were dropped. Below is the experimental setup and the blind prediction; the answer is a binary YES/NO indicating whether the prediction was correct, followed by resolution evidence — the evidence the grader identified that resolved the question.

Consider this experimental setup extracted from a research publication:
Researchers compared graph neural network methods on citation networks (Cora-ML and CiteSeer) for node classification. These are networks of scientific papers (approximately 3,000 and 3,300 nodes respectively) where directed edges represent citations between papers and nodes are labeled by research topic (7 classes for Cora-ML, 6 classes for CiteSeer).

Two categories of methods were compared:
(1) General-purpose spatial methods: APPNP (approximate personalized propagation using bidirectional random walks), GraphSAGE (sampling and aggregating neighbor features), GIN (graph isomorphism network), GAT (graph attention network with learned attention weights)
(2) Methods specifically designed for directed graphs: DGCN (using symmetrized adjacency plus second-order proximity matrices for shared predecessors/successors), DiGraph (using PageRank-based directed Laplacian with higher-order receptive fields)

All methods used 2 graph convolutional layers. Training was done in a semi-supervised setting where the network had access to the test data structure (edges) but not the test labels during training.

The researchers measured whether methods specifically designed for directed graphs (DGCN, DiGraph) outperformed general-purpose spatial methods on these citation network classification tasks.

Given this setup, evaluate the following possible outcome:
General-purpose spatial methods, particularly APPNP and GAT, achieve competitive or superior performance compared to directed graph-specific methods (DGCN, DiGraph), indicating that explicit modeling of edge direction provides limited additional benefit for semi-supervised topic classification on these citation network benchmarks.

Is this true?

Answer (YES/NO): YES